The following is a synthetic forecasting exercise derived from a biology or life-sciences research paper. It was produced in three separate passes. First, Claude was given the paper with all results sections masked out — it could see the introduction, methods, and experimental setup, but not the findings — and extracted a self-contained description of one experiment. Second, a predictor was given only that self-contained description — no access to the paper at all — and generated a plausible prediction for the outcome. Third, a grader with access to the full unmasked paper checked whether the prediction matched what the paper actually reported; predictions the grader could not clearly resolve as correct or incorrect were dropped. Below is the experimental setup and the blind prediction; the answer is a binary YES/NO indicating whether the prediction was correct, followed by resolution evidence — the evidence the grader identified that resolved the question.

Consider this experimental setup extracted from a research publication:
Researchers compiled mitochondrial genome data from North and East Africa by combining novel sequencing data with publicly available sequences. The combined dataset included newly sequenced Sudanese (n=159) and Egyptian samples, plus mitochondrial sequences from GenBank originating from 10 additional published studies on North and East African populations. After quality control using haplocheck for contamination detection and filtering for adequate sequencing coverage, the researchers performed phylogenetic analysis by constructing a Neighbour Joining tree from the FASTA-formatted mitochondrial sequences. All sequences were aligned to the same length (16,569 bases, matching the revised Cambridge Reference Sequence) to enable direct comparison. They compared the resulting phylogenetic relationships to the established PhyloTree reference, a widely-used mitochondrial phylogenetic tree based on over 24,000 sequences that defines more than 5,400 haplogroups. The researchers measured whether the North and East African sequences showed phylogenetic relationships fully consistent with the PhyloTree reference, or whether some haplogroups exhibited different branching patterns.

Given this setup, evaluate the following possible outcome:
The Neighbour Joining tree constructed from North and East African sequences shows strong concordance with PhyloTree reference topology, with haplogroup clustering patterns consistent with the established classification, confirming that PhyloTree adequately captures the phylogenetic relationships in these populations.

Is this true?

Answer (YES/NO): NO